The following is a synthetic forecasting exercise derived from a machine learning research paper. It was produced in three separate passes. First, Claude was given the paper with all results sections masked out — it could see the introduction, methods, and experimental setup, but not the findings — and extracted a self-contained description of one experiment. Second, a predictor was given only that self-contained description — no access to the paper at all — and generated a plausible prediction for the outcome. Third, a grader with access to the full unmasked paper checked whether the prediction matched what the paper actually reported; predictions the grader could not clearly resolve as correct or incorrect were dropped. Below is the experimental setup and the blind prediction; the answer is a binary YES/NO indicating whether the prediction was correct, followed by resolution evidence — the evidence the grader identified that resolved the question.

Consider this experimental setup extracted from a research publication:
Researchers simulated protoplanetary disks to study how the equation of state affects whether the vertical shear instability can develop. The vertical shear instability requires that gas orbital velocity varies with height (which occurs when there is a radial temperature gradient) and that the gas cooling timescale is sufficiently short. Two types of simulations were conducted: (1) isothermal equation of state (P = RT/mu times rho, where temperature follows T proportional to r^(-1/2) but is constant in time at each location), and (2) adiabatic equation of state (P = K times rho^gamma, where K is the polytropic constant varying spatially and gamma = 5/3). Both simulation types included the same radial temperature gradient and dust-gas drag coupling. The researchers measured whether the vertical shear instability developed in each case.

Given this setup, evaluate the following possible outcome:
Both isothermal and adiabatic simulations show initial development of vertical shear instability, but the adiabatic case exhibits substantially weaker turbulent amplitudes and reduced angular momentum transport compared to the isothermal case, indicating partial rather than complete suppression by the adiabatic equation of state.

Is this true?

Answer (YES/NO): NO